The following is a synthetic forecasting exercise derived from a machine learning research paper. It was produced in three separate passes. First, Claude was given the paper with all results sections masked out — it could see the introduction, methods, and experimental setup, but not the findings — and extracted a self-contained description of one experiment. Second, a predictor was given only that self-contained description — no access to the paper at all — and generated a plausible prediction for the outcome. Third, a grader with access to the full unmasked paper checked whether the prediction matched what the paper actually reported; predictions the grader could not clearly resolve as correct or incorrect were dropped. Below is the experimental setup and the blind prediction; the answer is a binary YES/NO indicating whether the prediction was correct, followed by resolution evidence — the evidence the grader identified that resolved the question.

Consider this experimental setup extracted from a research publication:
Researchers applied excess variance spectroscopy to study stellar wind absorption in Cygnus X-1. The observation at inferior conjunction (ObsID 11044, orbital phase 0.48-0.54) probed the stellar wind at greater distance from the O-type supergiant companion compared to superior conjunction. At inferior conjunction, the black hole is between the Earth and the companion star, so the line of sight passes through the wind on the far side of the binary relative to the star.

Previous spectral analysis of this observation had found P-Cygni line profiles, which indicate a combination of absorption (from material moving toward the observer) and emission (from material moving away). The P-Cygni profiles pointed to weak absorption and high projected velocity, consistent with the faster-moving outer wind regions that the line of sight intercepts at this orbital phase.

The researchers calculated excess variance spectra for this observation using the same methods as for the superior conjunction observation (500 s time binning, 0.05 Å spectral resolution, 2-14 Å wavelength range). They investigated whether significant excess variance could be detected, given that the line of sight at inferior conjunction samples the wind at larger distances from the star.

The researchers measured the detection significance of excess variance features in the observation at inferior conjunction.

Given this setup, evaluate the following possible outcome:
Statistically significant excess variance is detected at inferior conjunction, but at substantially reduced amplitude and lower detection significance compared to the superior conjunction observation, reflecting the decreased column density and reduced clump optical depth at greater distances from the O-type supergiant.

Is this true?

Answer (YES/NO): NO